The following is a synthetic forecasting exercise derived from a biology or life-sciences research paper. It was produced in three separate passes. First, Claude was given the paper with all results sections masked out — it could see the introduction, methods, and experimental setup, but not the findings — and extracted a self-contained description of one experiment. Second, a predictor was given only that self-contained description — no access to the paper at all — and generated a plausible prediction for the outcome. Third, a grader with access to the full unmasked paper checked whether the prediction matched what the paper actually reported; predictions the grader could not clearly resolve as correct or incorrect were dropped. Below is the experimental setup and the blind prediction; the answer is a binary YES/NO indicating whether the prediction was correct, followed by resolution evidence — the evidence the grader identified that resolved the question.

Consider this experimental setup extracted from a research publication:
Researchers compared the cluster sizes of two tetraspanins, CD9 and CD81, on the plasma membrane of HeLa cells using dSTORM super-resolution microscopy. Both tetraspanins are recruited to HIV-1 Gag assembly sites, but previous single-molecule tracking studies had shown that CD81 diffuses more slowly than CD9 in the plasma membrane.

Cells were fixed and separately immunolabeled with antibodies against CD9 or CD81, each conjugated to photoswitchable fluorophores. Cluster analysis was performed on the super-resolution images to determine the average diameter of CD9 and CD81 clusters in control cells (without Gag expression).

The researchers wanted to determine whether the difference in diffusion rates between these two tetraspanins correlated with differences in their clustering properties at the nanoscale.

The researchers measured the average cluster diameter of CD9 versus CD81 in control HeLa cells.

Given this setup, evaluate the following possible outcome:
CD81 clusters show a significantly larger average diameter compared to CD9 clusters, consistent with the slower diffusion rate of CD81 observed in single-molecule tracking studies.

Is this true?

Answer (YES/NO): NO